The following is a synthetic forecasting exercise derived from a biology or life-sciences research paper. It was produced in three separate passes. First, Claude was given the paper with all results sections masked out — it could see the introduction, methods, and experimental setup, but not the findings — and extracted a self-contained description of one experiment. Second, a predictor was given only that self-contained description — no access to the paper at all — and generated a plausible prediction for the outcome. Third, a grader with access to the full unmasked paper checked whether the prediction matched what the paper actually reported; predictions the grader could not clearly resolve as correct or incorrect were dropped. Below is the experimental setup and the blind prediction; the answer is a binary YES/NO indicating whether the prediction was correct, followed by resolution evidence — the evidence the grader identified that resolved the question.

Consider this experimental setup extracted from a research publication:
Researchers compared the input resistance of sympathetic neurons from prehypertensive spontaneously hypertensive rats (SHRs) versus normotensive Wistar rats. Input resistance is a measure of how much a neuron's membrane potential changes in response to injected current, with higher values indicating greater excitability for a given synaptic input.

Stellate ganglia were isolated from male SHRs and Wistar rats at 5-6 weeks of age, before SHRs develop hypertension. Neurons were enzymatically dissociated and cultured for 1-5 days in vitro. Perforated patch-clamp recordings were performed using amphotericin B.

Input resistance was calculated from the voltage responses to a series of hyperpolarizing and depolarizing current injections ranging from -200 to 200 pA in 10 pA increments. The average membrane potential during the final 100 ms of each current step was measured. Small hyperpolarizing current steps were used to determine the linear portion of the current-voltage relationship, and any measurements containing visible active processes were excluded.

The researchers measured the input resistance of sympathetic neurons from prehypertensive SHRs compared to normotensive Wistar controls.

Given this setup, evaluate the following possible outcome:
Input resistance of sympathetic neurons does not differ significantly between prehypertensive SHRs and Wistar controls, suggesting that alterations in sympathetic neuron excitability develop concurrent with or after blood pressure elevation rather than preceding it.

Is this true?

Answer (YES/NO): NO